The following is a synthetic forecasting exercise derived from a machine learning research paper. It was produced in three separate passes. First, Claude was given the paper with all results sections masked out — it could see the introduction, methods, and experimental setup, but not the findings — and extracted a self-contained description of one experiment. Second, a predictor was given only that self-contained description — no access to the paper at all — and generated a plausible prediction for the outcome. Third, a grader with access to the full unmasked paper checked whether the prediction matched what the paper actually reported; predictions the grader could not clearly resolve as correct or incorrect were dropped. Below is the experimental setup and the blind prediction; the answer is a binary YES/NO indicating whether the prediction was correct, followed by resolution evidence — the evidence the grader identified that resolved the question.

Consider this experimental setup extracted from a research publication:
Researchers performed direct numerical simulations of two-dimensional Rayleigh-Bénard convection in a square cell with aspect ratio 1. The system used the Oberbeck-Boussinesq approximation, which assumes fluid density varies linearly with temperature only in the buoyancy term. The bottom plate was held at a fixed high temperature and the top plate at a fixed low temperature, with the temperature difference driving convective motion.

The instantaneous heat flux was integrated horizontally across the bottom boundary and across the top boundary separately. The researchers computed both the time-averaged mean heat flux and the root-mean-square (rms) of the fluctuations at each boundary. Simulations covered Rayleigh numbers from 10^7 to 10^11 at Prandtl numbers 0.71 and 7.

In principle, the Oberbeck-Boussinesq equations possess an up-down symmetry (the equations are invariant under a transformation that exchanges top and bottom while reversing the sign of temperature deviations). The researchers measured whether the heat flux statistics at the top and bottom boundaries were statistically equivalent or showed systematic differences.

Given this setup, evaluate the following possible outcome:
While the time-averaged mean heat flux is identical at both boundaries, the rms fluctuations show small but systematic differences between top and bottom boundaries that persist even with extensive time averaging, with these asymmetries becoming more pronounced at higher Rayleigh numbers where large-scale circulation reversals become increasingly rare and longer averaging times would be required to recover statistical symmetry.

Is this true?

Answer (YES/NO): NO